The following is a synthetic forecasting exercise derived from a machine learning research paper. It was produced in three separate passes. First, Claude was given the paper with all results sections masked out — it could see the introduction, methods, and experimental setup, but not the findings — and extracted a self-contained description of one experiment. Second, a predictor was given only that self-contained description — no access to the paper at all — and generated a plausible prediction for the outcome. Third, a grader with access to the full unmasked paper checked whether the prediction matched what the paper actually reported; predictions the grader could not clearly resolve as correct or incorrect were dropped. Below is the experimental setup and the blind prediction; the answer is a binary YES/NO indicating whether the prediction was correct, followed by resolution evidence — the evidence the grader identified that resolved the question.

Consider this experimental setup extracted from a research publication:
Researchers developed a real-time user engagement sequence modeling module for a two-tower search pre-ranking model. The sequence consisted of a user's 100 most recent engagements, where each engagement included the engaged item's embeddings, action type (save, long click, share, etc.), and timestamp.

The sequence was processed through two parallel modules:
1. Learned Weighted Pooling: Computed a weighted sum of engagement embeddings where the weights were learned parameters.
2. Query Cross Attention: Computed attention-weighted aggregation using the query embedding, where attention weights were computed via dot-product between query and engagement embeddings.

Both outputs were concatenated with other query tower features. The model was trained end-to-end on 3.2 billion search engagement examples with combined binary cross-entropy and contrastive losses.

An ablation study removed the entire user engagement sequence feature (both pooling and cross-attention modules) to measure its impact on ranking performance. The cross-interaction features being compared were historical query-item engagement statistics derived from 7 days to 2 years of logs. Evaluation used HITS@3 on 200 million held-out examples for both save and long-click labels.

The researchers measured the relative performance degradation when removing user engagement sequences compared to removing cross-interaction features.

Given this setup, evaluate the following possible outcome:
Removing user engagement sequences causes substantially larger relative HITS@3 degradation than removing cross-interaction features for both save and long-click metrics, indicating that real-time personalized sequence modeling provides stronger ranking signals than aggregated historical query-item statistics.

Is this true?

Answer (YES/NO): NO